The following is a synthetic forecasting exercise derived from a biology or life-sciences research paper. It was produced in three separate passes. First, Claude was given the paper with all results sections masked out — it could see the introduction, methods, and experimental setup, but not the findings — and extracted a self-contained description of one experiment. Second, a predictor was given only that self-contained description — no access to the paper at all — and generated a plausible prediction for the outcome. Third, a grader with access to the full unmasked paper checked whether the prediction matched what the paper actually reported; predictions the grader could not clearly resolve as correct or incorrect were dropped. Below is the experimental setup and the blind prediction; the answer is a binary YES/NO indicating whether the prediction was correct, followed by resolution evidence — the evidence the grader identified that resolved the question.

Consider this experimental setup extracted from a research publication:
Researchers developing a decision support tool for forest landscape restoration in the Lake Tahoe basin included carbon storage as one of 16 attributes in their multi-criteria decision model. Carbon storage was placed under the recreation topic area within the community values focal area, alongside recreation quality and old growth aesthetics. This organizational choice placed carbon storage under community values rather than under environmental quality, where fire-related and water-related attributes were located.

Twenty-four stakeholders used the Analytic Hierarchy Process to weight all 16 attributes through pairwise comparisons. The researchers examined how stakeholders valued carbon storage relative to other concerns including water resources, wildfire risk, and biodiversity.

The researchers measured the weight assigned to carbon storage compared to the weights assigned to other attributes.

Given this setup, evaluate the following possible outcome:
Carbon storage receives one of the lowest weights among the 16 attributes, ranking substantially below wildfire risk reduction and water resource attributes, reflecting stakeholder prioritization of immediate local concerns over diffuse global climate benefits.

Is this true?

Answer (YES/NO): YES